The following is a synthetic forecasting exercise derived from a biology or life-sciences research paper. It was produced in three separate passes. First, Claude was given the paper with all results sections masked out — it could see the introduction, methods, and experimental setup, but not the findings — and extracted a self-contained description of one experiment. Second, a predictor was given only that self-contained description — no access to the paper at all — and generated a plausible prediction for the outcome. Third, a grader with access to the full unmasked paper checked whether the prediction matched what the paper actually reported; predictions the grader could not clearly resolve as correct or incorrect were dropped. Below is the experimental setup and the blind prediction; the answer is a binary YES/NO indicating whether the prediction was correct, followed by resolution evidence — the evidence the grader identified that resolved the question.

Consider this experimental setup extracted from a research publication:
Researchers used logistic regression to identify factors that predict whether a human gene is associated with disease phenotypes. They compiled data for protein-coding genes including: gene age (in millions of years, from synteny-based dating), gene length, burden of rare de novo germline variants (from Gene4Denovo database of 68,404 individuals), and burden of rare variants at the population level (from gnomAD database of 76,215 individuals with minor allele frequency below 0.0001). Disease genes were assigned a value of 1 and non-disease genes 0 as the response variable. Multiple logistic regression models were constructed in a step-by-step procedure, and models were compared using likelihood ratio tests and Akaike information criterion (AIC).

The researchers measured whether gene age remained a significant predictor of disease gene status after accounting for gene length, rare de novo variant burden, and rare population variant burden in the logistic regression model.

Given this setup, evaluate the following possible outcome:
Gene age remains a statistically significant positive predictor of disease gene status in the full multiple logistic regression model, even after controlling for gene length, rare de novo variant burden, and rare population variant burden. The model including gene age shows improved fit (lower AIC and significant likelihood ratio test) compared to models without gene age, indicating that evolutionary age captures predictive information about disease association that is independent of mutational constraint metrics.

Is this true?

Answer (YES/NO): NO